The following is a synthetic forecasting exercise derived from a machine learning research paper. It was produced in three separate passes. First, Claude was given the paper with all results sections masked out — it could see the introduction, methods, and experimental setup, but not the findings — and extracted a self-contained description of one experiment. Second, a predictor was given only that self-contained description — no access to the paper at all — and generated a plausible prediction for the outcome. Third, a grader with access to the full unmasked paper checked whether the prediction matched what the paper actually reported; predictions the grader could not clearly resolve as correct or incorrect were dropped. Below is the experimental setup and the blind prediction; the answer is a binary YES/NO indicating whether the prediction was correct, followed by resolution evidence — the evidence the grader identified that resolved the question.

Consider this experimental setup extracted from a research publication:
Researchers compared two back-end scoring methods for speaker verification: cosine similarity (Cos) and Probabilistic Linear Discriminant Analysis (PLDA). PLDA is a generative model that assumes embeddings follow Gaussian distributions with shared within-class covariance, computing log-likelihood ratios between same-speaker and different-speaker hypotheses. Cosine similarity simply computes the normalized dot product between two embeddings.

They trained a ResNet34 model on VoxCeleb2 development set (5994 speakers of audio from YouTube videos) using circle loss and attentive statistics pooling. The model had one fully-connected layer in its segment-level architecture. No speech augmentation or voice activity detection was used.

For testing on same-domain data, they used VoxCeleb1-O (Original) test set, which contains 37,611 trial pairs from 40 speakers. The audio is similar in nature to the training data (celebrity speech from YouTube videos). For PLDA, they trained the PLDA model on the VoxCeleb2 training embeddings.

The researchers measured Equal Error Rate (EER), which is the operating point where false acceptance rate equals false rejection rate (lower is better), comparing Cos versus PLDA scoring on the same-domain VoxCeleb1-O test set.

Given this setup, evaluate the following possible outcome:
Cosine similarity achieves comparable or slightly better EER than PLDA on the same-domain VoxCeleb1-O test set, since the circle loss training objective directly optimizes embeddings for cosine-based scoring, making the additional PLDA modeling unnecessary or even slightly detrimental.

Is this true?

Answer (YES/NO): NO